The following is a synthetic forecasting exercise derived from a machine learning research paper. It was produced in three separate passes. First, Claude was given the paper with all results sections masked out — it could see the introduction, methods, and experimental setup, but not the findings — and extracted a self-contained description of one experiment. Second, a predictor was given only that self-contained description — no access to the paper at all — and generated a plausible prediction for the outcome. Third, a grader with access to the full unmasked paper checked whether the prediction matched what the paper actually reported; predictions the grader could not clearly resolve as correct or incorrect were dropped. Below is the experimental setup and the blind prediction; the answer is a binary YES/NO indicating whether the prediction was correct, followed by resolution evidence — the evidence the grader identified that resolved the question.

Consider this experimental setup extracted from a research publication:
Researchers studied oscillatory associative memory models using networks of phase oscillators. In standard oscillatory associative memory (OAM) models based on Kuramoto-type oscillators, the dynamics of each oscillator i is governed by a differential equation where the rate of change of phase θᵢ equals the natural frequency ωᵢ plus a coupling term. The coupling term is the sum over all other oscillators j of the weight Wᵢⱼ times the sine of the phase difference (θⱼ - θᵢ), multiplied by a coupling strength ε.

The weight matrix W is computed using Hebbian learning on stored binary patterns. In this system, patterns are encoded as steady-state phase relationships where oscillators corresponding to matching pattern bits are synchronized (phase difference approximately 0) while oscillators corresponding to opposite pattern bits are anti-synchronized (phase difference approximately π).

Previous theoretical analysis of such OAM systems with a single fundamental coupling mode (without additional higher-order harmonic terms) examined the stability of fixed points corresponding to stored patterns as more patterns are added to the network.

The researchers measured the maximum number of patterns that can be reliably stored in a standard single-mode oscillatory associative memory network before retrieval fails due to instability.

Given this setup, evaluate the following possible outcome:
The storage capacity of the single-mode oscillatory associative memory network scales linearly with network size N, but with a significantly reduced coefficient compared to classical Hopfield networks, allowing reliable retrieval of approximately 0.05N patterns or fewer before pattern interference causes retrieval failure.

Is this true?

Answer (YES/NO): NO